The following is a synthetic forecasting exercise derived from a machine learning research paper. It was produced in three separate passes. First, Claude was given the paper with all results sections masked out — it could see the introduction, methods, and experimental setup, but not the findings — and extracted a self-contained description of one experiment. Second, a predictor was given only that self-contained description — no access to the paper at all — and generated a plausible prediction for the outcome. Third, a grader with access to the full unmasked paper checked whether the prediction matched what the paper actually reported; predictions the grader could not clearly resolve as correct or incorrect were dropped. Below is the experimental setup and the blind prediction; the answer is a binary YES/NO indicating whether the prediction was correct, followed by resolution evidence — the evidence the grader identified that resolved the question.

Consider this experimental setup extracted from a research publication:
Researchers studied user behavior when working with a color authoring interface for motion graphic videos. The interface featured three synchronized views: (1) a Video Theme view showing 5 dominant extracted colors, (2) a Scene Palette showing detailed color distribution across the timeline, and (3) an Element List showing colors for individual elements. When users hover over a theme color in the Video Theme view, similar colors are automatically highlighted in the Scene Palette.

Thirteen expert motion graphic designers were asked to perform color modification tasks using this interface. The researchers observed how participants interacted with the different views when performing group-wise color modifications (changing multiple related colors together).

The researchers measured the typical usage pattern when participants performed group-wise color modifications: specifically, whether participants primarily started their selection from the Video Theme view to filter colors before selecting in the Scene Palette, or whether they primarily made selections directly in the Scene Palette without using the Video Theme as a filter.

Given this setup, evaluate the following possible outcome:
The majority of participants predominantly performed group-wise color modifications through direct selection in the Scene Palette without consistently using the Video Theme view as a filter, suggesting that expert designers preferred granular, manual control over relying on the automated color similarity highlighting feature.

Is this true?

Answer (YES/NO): NO